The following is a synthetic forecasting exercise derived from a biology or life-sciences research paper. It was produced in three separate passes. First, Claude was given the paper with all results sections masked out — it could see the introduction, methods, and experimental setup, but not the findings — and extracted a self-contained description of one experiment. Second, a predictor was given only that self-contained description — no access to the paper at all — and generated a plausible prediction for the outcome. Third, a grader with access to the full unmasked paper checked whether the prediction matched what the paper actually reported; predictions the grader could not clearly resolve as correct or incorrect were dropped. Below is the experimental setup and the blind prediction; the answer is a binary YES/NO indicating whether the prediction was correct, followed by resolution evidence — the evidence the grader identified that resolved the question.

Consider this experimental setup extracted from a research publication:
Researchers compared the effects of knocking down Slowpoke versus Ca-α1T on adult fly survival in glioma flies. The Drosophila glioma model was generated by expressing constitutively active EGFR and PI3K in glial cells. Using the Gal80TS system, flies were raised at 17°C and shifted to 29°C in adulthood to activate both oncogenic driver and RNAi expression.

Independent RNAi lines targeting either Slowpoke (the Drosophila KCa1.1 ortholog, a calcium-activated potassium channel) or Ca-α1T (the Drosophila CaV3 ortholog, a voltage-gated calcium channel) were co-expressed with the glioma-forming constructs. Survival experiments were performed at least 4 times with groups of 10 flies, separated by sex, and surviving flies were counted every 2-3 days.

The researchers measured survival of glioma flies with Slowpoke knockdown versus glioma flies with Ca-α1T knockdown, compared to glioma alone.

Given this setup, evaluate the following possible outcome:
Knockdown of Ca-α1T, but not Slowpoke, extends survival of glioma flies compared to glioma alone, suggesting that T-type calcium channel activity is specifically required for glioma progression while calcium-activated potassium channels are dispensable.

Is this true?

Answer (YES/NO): NO